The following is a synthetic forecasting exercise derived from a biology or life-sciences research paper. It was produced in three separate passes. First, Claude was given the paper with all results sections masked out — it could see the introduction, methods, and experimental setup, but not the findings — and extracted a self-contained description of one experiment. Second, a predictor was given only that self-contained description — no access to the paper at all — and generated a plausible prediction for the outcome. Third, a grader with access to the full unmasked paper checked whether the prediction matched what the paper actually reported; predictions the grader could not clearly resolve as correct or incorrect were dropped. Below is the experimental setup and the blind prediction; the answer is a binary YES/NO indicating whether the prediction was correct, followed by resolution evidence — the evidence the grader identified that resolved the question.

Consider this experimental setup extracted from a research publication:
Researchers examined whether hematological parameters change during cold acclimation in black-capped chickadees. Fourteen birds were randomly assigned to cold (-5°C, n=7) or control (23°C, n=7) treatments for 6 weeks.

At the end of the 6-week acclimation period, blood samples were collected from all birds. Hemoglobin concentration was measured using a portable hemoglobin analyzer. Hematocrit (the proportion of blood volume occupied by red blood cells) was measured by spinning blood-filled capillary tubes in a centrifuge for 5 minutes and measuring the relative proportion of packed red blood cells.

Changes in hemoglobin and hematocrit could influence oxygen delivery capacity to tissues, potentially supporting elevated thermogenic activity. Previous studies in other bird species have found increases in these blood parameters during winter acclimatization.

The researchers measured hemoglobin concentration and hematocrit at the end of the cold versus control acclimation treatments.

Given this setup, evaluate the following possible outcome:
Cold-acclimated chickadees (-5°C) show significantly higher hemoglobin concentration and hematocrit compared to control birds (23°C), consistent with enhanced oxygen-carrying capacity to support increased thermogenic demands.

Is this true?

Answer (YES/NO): NO